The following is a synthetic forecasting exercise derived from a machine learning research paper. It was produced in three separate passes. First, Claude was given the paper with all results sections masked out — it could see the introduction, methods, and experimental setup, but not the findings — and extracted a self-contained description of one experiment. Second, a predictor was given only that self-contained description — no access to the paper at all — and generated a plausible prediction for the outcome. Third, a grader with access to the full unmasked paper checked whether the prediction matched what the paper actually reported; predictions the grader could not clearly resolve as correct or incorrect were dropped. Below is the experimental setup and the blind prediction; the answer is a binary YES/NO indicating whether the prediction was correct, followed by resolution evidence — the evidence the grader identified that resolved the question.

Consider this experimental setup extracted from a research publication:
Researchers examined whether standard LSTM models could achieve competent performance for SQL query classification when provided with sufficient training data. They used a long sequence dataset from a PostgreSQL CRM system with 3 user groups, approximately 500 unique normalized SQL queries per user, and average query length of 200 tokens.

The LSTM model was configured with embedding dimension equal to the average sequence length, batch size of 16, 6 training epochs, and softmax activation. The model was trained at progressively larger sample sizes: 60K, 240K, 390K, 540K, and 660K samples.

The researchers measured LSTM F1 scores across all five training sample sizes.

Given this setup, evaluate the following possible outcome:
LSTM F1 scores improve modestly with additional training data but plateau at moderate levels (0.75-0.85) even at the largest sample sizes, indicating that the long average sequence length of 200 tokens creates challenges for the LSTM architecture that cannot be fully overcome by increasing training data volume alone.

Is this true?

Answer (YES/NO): NO